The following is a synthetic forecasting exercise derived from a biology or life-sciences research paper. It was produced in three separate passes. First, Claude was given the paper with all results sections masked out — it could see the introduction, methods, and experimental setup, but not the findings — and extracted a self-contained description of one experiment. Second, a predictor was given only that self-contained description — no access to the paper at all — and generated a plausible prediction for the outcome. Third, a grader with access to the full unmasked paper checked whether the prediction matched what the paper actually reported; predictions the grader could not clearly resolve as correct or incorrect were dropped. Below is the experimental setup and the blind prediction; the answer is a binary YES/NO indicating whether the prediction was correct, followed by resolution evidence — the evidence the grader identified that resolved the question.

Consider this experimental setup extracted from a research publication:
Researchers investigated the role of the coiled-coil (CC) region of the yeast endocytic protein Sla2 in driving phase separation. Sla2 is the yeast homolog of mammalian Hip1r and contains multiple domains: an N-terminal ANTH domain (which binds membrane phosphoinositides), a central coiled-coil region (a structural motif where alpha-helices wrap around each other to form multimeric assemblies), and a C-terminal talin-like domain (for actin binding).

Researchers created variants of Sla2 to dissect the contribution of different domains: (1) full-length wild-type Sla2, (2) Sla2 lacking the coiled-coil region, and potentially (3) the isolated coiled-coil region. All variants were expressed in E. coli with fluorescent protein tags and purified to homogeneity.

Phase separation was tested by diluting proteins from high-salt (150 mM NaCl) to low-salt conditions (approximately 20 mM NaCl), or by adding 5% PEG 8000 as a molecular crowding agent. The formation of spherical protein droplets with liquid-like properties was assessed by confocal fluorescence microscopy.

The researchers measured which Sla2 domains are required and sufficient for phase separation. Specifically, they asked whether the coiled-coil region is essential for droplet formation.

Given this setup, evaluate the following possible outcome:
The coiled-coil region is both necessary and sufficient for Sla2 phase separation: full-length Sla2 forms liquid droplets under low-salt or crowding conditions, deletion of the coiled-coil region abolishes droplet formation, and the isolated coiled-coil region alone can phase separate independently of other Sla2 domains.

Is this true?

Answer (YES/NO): NO